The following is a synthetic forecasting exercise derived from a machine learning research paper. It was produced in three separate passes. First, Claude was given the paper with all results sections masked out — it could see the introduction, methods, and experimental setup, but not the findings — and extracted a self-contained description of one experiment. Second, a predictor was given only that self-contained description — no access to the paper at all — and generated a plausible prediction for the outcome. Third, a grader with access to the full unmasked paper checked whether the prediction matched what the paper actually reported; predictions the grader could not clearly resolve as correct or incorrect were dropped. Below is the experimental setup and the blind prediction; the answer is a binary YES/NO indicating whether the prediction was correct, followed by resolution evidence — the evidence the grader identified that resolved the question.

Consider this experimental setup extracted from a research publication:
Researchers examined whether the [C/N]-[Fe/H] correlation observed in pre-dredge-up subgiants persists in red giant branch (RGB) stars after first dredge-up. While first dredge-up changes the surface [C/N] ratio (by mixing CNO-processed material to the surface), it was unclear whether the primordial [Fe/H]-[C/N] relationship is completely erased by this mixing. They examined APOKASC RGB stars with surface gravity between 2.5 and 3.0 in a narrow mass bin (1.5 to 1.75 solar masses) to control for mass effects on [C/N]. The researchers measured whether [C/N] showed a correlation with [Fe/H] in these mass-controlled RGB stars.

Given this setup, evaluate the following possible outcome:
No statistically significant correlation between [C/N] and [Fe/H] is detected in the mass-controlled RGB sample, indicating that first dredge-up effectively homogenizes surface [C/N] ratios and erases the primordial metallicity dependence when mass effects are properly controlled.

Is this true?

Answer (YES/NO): NO